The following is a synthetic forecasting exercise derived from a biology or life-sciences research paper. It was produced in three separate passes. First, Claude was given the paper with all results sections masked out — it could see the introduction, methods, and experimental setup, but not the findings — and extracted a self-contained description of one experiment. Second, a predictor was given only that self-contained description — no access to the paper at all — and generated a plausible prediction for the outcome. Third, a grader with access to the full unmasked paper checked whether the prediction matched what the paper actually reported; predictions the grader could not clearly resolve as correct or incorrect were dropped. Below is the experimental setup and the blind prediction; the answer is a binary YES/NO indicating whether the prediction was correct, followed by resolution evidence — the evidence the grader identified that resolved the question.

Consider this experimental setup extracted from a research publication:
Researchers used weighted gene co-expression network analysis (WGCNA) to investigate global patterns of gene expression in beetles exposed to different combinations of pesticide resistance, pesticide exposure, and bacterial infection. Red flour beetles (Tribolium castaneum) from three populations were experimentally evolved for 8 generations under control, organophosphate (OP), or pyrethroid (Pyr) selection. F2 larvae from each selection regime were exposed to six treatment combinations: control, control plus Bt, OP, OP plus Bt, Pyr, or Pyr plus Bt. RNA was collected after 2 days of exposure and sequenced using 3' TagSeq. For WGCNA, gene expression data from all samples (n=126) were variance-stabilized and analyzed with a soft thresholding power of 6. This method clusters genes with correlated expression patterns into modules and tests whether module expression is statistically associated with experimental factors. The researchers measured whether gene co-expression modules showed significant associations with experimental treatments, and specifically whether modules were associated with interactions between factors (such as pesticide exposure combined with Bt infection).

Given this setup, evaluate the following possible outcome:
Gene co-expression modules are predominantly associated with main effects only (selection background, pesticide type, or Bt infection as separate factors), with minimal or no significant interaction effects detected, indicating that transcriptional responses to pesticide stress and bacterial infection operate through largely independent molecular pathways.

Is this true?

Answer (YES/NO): NO